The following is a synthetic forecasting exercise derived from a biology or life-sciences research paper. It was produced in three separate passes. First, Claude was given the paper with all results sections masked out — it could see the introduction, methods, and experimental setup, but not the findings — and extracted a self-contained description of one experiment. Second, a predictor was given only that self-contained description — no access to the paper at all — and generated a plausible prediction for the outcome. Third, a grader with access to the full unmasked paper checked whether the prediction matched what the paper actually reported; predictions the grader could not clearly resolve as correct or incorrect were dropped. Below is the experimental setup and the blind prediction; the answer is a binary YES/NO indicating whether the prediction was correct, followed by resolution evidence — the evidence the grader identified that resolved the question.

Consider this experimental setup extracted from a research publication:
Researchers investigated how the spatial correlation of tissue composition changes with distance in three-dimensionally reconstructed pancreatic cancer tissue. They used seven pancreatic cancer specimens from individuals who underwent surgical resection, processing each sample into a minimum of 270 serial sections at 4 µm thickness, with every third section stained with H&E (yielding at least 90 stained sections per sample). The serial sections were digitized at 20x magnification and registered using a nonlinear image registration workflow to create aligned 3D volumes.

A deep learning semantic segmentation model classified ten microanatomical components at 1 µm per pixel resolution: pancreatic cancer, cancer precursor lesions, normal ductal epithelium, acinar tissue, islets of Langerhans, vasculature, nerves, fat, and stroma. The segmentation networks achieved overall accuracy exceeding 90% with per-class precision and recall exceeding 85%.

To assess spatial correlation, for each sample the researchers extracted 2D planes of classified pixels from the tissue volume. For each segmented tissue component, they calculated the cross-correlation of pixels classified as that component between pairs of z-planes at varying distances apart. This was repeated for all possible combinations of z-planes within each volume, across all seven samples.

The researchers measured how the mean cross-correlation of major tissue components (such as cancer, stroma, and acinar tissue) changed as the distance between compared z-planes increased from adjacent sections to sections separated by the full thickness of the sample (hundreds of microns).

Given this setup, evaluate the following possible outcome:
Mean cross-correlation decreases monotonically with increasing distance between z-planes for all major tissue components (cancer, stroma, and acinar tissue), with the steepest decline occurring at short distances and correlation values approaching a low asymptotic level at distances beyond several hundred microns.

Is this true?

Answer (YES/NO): NO